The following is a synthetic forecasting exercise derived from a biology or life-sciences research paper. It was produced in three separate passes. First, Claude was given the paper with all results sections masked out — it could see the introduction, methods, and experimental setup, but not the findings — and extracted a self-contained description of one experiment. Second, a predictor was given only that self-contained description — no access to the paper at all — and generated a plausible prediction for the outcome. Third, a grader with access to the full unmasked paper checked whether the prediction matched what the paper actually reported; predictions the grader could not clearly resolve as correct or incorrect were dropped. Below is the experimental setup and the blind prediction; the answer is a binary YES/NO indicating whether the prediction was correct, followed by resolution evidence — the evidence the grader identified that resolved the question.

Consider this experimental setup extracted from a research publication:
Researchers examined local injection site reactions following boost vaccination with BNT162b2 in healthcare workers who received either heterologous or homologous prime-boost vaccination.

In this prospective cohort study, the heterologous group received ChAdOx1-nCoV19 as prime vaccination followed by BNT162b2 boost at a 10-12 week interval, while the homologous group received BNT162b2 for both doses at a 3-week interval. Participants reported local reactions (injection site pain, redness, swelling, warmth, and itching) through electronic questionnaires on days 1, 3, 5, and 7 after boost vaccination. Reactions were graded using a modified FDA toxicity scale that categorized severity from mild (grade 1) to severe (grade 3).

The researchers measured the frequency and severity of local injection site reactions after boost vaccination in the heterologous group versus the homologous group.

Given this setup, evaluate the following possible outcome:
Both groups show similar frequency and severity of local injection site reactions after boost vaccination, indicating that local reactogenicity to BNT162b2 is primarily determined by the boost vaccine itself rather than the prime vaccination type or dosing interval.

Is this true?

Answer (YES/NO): NO